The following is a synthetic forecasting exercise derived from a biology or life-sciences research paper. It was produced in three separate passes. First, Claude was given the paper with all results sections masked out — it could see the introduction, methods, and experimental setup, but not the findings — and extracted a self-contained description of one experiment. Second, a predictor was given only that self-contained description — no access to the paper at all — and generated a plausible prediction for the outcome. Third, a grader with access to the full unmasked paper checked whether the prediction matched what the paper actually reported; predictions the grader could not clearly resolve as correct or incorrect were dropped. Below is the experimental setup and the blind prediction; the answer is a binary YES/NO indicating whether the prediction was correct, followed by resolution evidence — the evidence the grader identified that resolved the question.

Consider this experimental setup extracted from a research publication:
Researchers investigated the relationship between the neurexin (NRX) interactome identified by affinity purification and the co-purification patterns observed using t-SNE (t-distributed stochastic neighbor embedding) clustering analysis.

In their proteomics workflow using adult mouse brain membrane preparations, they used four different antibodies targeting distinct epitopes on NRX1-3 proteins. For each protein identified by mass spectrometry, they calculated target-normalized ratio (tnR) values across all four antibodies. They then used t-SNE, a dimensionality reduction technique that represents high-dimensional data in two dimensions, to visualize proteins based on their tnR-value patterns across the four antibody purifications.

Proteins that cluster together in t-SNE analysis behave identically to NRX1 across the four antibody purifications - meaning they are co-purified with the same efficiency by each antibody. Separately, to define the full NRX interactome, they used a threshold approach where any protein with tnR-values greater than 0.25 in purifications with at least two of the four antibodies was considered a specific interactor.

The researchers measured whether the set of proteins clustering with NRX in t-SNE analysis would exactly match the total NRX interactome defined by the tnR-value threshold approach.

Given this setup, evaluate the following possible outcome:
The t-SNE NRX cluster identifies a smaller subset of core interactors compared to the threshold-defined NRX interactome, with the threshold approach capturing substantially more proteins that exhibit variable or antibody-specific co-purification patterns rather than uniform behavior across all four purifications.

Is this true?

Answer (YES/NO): YES